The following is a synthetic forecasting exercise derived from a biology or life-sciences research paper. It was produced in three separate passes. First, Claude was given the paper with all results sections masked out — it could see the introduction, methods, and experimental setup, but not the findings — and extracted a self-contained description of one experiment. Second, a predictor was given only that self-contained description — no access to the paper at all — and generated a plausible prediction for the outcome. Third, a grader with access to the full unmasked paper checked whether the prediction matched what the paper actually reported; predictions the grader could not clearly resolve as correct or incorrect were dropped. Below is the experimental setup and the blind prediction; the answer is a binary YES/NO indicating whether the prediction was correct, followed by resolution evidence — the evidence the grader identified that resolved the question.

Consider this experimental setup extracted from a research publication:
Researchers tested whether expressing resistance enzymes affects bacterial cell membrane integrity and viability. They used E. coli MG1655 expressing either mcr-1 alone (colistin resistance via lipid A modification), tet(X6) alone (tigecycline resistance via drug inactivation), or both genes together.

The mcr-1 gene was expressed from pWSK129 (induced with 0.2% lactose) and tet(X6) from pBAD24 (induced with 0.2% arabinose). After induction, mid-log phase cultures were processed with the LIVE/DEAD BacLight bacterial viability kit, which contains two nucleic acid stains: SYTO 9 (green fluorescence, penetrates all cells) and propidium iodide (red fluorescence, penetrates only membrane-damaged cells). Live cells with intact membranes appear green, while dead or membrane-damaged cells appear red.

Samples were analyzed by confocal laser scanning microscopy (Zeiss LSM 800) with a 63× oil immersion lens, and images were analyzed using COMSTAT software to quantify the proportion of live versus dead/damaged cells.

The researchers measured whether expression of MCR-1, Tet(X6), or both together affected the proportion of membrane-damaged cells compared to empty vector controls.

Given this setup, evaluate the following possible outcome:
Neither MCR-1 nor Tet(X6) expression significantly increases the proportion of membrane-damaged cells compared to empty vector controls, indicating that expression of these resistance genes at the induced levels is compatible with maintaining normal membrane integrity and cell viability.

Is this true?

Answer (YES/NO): NO